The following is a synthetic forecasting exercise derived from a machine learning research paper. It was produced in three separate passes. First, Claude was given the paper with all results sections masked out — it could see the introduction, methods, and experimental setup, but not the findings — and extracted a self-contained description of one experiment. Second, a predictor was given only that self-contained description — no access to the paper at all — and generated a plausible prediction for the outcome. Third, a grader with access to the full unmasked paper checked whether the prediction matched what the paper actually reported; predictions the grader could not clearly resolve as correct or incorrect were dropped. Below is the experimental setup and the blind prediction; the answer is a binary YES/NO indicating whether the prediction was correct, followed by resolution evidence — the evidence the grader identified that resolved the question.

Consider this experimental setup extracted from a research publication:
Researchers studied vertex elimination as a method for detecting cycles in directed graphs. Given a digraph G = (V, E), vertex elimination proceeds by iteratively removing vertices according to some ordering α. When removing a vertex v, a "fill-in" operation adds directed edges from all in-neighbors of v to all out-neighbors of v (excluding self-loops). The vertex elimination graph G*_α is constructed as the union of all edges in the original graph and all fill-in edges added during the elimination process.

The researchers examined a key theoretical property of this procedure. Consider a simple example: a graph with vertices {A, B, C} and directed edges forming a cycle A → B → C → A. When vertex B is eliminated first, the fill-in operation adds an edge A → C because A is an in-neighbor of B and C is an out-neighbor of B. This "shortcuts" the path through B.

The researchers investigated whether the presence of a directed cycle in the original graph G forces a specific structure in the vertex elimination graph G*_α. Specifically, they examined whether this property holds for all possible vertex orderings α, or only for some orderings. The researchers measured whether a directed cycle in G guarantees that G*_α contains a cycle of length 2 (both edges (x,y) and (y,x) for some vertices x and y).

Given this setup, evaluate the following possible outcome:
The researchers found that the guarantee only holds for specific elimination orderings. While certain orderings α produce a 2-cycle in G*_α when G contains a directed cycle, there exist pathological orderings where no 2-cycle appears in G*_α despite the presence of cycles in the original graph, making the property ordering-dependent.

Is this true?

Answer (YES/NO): NO